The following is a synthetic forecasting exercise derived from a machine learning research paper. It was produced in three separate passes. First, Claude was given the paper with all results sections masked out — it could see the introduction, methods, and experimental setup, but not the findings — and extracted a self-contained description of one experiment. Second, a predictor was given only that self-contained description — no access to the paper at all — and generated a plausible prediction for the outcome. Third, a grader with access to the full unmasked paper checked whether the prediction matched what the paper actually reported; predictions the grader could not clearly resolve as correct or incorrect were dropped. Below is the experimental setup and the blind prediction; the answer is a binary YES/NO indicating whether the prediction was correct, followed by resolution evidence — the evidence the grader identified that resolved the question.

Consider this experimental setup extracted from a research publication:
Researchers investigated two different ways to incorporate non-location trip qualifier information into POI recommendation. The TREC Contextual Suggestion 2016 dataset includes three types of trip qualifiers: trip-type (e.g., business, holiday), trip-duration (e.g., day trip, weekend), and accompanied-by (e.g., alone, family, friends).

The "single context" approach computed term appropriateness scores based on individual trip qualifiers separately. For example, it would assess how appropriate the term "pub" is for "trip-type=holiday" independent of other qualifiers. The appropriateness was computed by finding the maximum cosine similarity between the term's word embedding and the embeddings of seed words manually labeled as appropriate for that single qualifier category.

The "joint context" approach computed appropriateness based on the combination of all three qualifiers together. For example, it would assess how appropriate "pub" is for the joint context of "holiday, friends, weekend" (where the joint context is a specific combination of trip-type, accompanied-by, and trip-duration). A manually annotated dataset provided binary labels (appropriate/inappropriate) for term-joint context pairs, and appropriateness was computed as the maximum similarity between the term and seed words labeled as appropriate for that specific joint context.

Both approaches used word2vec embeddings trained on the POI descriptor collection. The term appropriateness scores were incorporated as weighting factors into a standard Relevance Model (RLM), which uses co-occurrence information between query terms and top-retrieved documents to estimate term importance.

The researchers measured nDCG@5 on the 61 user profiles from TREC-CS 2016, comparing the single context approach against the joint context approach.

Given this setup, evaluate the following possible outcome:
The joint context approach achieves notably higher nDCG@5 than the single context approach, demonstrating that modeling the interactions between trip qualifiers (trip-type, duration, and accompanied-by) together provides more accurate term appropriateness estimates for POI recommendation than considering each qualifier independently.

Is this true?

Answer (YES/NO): YES